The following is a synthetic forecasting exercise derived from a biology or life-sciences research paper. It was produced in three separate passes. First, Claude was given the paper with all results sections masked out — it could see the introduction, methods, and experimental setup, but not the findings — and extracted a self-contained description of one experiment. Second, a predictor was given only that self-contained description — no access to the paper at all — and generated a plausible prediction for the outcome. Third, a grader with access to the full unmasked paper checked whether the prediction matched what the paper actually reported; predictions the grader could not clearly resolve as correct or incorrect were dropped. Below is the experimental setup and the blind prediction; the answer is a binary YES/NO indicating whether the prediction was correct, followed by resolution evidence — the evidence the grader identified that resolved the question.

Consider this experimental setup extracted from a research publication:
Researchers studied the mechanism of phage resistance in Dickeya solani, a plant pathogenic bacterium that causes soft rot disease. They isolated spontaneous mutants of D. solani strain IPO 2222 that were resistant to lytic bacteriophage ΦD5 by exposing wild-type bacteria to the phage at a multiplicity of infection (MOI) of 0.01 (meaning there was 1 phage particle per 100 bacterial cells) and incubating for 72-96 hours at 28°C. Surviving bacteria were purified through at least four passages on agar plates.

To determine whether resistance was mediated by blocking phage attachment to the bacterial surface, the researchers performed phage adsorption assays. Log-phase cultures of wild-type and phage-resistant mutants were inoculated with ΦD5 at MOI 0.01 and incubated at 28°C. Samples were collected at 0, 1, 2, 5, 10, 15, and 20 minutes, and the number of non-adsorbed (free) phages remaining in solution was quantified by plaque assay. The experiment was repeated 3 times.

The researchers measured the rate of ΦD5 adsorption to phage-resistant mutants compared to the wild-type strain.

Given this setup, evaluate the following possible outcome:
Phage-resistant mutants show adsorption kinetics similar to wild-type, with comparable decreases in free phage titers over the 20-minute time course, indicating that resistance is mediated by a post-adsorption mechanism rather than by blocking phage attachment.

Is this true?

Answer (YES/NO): NO